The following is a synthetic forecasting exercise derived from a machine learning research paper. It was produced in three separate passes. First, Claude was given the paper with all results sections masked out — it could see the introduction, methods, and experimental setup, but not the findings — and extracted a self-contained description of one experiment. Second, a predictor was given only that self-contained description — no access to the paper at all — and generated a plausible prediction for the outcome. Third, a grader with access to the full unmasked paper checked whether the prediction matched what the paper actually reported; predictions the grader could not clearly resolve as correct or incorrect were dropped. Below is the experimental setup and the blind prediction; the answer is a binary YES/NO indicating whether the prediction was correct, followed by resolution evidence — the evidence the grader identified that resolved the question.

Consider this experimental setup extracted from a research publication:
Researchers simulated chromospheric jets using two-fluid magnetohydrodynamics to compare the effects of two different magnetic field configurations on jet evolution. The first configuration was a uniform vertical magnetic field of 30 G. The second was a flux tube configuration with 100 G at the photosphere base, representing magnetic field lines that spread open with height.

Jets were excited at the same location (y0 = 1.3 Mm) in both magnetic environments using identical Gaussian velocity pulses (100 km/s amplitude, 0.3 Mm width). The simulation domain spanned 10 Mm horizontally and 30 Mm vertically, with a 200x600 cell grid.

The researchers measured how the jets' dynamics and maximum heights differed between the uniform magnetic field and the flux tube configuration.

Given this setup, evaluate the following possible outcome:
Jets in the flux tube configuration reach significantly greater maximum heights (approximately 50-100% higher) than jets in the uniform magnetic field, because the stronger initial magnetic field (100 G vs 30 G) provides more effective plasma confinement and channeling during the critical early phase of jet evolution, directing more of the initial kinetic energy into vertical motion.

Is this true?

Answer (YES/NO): NO